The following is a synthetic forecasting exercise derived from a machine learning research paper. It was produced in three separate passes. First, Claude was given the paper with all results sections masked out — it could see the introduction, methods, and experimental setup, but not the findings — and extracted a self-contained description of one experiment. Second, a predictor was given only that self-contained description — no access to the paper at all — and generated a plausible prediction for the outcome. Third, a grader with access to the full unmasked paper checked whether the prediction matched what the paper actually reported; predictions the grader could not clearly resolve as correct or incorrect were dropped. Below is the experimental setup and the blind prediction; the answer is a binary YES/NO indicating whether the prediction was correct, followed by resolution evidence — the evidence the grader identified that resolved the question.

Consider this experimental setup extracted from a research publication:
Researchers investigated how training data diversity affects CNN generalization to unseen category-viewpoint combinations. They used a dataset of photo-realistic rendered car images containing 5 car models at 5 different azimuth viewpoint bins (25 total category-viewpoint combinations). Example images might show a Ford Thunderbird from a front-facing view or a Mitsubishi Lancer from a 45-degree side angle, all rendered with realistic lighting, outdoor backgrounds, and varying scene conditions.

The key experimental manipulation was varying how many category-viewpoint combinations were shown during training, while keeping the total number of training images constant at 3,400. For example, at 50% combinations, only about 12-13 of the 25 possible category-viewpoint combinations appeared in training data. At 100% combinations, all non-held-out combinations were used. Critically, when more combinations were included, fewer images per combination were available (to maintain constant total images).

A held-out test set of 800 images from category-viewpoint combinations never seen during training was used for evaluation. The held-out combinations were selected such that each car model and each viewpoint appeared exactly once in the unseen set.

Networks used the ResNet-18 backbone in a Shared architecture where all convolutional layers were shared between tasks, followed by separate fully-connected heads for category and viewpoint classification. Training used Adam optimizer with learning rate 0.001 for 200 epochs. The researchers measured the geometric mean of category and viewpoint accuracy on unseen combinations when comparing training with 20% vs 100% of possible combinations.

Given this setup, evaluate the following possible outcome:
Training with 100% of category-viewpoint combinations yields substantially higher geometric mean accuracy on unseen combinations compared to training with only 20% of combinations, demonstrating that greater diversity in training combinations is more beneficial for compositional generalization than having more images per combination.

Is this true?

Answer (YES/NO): YES